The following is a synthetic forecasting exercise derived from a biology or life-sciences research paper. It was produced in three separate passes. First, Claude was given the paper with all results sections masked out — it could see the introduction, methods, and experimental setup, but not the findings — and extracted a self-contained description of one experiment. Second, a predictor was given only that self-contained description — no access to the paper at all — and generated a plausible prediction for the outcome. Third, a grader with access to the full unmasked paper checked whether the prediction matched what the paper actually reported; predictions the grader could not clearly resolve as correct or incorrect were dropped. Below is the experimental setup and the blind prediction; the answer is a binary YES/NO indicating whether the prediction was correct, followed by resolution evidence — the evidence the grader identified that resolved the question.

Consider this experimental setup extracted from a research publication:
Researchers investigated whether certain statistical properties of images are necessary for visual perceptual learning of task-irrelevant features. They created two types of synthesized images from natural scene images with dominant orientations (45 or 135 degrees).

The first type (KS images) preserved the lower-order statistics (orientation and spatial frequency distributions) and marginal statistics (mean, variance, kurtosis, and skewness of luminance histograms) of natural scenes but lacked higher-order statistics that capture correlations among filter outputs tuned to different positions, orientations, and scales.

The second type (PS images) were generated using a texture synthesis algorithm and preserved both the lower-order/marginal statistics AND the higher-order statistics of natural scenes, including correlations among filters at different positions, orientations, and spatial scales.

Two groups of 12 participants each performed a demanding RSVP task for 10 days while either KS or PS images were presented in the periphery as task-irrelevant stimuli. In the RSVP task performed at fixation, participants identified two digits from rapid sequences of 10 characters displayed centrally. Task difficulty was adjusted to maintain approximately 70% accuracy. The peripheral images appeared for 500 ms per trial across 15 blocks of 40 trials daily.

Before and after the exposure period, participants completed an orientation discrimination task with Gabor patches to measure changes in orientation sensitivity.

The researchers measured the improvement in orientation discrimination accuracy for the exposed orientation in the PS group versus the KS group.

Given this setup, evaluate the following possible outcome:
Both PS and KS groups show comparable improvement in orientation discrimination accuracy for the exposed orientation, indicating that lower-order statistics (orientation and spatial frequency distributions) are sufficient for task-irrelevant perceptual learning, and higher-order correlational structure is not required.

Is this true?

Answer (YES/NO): NO